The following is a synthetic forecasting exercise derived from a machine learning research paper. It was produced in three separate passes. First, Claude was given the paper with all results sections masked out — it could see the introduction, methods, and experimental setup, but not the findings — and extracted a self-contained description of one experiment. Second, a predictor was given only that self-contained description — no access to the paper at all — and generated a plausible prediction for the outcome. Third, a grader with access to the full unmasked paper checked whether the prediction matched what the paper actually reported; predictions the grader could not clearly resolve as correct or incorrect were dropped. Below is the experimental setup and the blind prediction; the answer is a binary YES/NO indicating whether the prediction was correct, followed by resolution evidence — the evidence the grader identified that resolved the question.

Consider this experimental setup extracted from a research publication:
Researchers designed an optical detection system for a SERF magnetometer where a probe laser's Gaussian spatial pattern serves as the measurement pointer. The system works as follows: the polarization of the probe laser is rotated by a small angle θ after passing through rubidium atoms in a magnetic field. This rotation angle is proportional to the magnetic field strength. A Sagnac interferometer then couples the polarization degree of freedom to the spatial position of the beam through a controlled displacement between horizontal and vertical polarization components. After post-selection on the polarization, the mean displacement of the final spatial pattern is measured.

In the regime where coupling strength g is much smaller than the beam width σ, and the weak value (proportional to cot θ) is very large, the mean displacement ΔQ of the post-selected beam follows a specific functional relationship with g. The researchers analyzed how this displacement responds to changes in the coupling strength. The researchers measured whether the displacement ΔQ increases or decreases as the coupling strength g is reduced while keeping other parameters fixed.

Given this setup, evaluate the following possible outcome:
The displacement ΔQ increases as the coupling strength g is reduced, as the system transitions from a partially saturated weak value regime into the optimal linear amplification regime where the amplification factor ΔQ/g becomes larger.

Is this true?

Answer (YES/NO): NO